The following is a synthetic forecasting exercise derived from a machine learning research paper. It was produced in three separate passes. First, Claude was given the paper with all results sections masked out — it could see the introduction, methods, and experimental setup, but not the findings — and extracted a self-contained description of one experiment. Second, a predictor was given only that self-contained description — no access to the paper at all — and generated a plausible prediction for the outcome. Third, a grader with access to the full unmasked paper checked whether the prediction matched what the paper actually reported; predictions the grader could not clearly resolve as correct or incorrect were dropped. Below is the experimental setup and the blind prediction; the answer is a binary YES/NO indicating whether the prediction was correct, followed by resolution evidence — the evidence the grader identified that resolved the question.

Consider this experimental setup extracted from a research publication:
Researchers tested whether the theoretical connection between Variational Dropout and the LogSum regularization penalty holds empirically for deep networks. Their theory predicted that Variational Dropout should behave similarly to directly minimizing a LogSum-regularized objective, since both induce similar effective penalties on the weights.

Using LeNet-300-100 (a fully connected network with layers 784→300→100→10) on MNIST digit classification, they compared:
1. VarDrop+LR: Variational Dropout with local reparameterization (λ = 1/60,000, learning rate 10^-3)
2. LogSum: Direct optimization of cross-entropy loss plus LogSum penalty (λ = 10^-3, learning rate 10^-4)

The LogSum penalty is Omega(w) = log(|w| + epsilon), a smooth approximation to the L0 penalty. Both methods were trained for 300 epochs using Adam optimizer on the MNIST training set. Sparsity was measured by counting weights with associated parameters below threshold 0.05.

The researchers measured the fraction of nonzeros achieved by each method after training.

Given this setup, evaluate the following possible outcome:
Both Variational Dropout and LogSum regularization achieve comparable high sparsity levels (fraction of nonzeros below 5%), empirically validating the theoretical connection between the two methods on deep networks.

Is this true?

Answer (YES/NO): NO